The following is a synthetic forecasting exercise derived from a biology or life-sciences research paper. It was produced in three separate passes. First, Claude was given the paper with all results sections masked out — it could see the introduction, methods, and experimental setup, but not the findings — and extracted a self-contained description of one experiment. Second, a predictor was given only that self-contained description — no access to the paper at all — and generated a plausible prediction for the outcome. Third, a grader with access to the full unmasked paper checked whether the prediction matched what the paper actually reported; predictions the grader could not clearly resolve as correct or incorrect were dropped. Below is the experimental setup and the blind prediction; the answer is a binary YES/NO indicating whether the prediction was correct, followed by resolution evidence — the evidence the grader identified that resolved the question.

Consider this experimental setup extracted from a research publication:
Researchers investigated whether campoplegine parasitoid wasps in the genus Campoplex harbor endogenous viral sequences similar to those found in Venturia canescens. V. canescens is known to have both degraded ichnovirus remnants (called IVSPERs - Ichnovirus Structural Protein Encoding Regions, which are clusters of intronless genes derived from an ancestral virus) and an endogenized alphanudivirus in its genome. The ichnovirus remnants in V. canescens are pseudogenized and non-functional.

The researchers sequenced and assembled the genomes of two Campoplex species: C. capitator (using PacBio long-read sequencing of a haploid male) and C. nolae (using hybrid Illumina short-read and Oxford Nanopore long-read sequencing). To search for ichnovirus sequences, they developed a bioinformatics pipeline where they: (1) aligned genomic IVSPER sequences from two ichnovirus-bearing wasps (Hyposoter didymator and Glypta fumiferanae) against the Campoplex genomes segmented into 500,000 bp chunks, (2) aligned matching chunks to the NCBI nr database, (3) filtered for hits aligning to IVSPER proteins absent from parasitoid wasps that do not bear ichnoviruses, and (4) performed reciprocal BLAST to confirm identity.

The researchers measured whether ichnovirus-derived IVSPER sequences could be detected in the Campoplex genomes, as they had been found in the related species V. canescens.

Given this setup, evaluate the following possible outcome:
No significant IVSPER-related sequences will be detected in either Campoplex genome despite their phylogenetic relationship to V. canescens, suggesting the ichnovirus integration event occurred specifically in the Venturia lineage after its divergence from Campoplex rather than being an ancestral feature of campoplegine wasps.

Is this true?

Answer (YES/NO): NO